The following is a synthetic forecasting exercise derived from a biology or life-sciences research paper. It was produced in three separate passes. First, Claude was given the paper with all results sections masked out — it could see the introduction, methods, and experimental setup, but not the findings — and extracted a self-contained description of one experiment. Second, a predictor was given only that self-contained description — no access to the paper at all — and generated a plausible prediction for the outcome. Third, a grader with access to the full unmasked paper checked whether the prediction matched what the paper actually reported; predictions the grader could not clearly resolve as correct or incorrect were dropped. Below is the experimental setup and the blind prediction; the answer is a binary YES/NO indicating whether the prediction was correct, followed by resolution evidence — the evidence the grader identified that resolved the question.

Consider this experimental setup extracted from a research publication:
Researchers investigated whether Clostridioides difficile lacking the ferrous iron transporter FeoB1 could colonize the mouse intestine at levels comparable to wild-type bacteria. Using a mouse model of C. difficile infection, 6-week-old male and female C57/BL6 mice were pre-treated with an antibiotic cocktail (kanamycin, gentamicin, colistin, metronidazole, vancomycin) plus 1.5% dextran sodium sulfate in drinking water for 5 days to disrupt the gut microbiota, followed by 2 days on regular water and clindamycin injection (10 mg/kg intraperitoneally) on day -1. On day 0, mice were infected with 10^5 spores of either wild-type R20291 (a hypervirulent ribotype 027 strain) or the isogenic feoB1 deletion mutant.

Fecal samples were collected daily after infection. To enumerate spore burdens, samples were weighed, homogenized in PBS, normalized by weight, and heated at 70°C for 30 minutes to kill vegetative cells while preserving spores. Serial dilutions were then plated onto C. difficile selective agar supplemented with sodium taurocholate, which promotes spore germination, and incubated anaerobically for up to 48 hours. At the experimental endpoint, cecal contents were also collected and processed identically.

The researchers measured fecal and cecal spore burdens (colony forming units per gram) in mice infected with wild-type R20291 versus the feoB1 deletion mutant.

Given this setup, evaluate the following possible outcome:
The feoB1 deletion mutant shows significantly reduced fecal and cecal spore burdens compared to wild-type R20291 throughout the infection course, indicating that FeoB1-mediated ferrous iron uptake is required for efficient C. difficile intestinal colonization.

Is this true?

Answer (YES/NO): YES